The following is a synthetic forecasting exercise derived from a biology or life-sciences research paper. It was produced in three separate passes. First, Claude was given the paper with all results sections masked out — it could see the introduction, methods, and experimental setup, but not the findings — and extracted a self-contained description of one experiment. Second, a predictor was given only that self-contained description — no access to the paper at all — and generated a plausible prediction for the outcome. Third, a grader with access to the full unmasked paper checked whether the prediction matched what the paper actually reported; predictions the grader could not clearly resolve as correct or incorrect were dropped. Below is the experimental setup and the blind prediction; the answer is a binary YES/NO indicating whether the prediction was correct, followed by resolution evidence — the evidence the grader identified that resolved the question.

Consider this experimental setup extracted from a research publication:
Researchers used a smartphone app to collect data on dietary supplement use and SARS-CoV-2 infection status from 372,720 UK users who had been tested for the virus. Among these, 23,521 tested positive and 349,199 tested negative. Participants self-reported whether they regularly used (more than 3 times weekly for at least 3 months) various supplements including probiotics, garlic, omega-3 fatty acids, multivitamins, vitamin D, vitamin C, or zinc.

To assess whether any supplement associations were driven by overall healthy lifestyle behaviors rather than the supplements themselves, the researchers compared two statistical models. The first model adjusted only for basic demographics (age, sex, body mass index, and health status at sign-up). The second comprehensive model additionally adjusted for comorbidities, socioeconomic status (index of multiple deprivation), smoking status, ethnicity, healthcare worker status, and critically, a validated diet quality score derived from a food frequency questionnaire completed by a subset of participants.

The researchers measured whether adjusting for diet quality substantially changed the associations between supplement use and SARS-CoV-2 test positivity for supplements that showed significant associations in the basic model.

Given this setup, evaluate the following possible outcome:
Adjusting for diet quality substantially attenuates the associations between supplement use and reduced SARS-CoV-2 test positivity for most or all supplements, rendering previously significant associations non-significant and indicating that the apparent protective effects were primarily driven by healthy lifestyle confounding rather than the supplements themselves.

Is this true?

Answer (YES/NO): NO